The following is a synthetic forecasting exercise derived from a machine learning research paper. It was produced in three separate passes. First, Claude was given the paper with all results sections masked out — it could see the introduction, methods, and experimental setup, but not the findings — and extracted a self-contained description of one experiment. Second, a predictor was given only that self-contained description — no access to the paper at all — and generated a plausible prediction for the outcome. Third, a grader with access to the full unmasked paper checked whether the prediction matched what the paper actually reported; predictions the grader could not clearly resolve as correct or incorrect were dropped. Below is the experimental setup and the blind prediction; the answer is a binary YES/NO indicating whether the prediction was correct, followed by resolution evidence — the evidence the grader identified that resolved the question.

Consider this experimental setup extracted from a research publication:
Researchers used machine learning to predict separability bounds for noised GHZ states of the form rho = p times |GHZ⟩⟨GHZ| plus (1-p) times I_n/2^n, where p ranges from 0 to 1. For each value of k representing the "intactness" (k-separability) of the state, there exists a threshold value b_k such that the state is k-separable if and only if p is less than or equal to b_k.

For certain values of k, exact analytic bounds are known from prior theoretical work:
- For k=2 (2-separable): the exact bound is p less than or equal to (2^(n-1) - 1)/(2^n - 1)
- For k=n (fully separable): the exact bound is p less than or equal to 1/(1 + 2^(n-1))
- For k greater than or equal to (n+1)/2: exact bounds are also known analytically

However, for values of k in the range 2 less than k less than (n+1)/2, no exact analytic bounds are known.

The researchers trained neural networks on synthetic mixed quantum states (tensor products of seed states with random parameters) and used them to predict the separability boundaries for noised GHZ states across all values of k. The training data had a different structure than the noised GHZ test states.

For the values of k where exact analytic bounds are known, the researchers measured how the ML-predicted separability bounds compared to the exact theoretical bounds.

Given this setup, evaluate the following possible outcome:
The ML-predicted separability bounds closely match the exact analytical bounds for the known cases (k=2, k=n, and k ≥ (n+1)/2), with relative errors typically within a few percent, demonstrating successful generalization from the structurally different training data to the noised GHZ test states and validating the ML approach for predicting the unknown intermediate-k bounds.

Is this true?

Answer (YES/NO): YES